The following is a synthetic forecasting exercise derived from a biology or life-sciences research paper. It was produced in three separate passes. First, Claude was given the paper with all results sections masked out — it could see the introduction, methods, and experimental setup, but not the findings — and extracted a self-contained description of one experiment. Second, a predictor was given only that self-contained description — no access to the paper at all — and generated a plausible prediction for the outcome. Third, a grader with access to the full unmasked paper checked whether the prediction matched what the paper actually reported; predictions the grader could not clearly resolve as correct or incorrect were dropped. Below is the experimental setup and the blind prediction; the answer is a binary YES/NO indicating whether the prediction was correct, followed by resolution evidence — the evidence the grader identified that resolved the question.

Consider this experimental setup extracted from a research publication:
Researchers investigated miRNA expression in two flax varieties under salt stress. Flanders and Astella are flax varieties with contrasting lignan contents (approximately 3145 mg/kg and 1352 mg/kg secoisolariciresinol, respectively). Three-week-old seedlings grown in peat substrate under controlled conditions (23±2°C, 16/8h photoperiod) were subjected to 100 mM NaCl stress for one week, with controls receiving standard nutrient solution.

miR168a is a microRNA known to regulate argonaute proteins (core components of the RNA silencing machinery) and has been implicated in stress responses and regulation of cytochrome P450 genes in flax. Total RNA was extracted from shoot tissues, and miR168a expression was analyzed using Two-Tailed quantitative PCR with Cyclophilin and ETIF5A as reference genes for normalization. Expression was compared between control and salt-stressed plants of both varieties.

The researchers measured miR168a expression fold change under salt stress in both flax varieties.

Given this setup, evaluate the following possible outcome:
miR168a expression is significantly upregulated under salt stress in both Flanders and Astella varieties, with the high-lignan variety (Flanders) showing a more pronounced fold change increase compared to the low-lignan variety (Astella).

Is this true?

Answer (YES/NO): NO